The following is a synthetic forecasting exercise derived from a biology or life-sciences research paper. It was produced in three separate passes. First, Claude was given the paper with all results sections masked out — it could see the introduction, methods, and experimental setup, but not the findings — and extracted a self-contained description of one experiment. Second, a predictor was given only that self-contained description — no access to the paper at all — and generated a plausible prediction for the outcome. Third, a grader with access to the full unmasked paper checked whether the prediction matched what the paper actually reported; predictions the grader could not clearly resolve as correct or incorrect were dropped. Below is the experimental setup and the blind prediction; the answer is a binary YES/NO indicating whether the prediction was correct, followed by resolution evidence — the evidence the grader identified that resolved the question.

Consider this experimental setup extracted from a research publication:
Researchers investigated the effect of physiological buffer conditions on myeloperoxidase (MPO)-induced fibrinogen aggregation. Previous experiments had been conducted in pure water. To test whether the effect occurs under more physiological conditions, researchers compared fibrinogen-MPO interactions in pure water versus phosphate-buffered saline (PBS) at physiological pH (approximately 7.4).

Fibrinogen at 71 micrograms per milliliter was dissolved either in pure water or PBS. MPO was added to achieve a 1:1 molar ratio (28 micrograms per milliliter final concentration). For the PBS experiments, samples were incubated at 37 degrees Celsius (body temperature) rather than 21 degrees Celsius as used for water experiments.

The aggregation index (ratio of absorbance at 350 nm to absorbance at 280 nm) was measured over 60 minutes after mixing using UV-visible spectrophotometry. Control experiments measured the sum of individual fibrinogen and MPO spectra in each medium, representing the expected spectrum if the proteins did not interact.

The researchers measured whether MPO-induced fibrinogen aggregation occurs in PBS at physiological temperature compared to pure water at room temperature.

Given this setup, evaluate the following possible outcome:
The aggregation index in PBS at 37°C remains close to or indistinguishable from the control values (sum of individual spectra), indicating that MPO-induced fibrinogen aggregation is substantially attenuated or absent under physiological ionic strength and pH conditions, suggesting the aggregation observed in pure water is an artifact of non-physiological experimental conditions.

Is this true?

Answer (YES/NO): YES